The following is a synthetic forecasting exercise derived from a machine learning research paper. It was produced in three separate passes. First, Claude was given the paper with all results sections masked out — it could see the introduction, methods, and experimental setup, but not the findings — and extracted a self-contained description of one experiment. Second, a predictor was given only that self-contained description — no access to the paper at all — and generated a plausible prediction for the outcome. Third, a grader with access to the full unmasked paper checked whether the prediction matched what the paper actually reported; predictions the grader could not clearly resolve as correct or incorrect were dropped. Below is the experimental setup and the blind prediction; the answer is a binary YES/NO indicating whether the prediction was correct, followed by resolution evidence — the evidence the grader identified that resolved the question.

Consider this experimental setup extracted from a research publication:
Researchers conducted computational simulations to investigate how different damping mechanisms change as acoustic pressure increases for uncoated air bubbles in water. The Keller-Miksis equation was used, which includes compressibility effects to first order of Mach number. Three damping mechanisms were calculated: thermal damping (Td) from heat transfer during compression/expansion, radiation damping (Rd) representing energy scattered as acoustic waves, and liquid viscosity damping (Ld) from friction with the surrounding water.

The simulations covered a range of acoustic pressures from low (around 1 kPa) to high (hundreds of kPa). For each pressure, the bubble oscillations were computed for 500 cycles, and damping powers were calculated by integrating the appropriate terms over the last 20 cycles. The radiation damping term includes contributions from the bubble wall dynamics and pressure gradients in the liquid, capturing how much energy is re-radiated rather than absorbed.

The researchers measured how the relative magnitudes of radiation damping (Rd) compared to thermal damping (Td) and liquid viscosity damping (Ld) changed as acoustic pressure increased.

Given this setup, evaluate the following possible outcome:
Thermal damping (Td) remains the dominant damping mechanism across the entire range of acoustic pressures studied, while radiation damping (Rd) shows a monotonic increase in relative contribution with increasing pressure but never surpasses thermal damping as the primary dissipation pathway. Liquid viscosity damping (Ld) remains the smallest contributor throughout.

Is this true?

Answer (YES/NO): NO